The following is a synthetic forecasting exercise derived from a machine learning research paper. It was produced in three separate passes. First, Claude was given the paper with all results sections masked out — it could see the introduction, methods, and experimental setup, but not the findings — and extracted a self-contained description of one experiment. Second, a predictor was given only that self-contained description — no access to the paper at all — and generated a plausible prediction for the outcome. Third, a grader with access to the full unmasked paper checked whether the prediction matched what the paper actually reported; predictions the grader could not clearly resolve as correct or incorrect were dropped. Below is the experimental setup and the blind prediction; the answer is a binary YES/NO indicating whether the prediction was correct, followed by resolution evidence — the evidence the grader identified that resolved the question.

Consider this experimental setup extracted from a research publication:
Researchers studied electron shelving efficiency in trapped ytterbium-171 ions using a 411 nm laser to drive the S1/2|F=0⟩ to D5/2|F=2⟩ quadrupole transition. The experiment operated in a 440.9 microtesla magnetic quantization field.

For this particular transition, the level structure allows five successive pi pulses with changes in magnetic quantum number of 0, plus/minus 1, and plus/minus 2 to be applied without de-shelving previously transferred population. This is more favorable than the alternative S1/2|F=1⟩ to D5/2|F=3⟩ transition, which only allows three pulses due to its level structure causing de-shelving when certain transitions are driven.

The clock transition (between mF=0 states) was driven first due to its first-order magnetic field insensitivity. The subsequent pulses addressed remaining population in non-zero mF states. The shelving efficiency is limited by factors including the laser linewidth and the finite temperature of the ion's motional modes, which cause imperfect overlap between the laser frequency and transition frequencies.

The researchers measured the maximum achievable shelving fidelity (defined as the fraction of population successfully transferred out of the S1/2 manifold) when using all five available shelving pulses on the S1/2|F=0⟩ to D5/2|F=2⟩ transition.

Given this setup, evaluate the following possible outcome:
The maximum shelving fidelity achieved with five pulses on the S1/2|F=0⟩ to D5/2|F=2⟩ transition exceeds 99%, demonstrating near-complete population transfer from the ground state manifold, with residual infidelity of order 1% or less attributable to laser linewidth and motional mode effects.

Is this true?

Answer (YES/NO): YES